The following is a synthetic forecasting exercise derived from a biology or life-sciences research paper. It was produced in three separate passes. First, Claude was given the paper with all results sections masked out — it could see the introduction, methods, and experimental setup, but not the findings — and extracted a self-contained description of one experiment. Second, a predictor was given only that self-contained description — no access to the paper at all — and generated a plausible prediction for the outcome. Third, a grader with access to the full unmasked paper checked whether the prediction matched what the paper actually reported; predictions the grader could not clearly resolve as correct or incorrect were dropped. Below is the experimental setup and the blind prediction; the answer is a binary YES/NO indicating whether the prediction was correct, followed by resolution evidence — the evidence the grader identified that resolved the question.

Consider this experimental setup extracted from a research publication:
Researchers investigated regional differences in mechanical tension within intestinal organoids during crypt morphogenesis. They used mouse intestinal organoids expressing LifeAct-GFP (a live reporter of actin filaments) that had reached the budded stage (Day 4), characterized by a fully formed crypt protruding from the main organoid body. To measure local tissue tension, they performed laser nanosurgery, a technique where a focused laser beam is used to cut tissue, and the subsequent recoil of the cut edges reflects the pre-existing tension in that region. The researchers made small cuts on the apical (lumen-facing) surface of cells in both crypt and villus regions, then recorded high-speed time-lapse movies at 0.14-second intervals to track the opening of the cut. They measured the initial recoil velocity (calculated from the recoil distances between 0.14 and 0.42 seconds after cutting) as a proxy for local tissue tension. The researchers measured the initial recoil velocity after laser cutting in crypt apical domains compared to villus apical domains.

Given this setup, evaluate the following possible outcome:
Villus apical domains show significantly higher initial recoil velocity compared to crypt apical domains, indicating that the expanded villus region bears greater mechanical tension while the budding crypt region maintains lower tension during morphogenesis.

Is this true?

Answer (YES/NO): NO